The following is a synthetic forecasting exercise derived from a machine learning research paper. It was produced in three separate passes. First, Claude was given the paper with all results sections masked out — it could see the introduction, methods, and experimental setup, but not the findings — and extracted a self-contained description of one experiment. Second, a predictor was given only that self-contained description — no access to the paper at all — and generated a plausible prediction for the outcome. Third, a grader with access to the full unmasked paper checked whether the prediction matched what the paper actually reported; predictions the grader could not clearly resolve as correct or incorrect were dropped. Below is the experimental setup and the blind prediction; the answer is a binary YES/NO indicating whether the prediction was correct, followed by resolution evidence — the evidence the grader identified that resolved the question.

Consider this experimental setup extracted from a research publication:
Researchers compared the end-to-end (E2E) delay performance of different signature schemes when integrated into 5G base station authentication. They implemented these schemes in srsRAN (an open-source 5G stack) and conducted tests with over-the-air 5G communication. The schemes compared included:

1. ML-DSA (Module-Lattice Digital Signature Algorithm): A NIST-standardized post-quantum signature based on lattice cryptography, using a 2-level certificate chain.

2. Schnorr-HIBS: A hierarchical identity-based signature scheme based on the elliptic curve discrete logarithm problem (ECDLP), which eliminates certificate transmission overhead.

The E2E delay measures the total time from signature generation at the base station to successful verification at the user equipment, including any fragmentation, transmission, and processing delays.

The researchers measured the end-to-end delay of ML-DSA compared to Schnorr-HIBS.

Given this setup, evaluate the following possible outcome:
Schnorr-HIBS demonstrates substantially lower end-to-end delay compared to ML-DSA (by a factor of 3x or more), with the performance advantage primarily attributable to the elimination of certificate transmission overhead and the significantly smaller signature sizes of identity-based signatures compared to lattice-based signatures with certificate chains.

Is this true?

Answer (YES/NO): YES